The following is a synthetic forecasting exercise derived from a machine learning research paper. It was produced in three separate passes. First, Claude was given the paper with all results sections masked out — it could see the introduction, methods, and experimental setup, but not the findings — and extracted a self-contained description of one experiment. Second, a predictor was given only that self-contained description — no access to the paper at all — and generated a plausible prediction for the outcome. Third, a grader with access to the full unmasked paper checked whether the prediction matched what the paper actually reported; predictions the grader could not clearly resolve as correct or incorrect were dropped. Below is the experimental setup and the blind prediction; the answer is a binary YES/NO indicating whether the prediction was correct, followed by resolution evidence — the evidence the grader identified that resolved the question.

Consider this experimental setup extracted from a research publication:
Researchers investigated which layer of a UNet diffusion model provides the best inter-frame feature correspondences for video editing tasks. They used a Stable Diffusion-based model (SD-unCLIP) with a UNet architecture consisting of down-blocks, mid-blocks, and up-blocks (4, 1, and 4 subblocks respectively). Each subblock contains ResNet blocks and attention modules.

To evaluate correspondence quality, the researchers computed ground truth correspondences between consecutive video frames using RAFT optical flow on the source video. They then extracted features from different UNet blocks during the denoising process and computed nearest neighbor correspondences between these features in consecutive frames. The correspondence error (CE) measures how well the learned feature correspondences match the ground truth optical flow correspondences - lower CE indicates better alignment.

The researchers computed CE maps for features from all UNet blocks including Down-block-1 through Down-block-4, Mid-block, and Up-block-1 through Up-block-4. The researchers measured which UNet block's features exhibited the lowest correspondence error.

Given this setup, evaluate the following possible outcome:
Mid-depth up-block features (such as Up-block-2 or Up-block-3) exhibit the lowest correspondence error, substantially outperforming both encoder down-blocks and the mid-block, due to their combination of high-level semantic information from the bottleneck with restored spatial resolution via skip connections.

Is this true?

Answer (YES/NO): YES